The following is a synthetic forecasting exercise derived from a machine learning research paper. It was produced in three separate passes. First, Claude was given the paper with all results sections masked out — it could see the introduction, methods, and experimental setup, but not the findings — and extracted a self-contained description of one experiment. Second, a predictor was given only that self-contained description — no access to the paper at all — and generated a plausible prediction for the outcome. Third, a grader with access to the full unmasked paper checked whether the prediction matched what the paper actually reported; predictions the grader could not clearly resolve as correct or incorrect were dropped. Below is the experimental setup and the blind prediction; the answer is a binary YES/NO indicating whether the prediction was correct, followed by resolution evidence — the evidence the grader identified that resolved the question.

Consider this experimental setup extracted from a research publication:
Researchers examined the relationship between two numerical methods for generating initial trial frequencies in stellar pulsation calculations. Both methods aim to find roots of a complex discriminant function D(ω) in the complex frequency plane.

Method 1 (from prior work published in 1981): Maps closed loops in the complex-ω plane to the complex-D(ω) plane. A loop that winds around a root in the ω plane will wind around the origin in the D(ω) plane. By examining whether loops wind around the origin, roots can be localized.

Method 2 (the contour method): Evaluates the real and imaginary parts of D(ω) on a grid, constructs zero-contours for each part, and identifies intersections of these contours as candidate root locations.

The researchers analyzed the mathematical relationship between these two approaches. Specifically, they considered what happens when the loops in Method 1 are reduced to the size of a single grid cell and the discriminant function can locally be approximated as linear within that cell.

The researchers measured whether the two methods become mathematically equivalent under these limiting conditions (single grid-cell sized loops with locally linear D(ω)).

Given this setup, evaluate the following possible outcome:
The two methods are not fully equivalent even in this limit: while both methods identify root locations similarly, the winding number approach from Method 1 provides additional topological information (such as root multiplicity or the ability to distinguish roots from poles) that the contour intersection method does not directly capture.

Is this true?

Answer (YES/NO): NO